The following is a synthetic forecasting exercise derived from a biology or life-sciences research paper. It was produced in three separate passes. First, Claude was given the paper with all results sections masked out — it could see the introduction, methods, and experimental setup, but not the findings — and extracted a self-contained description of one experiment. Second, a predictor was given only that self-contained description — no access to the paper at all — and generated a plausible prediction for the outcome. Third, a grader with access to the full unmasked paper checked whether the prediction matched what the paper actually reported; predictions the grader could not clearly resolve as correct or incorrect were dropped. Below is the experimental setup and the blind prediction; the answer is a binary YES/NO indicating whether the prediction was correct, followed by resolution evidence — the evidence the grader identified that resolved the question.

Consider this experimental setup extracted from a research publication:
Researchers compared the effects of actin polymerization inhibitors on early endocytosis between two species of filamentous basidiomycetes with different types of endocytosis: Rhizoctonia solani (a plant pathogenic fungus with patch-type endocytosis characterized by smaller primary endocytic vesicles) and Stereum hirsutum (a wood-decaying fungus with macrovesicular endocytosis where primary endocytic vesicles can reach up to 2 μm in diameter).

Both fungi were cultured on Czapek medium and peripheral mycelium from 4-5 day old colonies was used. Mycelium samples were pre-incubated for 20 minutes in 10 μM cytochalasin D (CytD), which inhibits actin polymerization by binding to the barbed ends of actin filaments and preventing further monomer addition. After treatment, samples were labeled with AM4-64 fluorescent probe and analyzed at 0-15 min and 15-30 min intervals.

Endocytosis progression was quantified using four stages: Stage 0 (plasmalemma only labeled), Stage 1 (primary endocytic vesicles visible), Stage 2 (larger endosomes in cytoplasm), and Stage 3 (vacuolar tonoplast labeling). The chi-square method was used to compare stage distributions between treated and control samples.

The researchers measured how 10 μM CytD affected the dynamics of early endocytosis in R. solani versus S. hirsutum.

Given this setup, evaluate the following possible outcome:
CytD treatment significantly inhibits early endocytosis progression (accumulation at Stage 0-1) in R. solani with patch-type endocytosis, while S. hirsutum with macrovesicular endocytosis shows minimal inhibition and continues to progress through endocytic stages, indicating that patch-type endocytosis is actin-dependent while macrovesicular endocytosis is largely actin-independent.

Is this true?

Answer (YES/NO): NO